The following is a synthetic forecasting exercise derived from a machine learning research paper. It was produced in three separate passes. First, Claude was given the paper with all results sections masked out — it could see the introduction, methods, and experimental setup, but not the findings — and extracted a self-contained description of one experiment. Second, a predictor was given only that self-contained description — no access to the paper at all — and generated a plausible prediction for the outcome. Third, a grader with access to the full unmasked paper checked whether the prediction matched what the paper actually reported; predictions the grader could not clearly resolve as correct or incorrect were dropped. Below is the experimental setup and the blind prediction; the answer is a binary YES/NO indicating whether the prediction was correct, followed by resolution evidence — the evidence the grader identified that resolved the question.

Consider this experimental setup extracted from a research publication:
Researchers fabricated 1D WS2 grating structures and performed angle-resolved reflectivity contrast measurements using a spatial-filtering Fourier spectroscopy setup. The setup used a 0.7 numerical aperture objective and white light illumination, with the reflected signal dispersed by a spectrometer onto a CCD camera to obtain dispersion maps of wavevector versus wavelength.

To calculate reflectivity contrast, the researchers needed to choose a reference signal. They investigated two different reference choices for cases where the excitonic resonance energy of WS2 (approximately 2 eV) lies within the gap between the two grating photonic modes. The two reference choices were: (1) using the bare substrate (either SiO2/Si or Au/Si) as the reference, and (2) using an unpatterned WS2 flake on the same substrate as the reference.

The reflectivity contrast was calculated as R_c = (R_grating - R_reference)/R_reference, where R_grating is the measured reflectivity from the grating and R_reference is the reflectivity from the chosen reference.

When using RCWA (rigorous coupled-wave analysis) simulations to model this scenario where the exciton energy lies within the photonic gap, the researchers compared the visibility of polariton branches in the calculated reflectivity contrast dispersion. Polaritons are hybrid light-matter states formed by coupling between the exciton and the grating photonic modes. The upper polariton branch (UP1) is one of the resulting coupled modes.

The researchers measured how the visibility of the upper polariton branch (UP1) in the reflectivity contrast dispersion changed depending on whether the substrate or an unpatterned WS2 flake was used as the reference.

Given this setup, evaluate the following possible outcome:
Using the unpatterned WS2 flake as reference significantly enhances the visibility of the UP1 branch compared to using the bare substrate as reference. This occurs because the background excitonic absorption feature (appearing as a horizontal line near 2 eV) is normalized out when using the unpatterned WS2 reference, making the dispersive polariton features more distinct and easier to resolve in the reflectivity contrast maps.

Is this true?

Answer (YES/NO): YES